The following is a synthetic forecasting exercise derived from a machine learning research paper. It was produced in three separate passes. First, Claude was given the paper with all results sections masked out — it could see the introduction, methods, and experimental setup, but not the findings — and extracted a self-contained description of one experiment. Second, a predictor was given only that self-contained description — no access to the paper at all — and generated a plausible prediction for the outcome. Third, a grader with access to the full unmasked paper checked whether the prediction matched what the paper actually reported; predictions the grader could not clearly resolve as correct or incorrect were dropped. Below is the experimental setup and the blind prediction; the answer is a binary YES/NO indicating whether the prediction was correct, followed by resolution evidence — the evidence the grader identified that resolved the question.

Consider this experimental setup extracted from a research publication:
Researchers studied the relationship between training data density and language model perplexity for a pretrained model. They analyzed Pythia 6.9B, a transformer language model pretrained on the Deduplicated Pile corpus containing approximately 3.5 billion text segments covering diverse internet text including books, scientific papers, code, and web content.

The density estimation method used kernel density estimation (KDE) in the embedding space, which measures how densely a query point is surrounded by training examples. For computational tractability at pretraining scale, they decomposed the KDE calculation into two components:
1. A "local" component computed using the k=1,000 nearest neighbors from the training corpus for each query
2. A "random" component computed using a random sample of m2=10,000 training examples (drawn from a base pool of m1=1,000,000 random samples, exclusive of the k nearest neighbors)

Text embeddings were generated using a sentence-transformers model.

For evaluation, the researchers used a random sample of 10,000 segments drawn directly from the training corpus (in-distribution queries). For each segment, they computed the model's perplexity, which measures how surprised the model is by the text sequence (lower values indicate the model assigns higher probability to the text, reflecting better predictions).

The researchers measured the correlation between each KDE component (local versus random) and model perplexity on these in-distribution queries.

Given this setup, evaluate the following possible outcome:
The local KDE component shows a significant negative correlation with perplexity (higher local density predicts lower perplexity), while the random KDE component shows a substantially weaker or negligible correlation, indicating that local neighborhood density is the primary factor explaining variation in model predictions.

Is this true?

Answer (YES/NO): YES